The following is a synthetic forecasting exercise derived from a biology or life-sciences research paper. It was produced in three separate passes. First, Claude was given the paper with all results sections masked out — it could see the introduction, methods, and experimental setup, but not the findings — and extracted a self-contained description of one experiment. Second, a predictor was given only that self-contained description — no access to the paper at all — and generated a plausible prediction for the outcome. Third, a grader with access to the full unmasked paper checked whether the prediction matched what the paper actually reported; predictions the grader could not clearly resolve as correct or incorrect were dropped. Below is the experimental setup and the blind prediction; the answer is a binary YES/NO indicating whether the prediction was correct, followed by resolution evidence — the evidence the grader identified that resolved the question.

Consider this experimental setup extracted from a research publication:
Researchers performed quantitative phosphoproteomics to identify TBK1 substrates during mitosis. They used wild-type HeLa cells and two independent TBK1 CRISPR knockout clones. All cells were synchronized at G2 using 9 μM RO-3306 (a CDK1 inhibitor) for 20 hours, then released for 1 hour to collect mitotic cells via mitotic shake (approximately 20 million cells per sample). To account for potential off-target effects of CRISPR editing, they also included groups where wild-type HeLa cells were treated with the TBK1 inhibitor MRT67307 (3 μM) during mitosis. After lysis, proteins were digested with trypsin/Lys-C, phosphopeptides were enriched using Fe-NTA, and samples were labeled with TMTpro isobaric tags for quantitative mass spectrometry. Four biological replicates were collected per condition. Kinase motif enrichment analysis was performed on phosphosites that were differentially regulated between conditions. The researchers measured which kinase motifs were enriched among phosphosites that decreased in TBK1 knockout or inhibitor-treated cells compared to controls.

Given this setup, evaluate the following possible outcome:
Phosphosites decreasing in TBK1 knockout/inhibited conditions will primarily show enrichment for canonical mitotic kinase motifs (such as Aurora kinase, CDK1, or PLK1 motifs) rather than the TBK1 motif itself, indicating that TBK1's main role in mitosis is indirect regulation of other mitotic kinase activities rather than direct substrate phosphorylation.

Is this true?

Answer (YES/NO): NO